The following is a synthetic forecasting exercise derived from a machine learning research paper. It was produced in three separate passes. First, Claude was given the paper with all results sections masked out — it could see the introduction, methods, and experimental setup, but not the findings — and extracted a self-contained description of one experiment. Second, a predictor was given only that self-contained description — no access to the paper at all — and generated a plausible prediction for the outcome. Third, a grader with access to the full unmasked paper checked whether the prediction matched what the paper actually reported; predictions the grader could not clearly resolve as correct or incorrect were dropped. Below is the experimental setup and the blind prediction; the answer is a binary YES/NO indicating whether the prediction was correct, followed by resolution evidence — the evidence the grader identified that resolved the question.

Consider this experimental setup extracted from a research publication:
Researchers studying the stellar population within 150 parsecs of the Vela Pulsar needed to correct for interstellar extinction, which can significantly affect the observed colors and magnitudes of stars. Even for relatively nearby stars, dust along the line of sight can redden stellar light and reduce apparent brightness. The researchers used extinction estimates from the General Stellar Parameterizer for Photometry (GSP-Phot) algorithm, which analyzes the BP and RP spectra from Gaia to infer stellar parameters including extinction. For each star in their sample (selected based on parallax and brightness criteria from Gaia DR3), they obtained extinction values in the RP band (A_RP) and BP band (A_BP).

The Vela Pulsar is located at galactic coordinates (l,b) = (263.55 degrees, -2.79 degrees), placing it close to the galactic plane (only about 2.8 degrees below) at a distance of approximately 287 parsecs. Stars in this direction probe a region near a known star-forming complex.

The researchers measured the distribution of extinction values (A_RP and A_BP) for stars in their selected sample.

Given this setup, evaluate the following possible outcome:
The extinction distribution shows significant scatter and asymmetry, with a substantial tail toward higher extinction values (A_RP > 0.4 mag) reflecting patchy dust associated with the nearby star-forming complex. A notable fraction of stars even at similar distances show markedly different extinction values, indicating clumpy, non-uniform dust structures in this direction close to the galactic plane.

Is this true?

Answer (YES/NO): NO